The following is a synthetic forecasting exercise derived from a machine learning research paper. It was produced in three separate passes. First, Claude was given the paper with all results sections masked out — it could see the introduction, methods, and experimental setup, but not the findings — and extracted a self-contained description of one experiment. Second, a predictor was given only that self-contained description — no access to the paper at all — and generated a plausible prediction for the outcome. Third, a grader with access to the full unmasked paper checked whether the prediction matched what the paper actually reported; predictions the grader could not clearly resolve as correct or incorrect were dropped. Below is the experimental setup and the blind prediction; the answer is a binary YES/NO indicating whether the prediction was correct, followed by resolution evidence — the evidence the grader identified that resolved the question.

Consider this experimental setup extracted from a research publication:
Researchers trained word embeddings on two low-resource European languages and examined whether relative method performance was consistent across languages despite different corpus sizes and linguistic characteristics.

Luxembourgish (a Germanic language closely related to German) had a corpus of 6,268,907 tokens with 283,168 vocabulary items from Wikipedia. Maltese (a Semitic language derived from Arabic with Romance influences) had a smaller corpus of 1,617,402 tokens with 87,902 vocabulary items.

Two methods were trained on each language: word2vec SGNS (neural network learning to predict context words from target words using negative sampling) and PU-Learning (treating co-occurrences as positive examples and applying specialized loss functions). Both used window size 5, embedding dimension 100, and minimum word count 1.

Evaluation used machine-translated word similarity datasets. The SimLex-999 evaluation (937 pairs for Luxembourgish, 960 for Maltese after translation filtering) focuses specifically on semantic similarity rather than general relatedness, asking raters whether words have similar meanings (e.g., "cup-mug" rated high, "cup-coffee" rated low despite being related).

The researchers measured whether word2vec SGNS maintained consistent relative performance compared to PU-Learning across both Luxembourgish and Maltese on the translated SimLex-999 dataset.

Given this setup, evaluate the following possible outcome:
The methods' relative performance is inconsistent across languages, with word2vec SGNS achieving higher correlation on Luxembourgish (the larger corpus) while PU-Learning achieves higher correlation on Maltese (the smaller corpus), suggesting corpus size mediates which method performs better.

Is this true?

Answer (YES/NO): NO